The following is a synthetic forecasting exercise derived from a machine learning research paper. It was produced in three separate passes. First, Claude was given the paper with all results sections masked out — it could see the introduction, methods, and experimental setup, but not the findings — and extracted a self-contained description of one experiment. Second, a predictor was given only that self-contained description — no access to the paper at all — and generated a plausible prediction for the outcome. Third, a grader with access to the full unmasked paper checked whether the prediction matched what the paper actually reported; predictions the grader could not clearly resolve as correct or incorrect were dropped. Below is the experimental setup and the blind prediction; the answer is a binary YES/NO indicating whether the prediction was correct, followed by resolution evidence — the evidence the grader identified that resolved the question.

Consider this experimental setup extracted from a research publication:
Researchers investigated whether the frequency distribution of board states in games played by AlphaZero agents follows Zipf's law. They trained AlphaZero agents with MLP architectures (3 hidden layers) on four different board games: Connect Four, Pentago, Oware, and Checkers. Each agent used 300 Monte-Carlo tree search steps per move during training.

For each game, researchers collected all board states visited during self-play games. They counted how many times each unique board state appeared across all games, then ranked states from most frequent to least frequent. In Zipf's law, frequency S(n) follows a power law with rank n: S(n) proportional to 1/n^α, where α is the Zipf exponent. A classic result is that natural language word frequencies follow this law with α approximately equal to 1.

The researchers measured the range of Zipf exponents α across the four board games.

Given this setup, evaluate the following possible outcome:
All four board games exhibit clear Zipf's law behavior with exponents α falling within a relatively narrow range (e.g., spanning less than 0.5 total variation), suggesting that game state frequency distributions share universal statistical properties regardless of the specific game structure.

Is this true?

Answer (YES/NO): YES